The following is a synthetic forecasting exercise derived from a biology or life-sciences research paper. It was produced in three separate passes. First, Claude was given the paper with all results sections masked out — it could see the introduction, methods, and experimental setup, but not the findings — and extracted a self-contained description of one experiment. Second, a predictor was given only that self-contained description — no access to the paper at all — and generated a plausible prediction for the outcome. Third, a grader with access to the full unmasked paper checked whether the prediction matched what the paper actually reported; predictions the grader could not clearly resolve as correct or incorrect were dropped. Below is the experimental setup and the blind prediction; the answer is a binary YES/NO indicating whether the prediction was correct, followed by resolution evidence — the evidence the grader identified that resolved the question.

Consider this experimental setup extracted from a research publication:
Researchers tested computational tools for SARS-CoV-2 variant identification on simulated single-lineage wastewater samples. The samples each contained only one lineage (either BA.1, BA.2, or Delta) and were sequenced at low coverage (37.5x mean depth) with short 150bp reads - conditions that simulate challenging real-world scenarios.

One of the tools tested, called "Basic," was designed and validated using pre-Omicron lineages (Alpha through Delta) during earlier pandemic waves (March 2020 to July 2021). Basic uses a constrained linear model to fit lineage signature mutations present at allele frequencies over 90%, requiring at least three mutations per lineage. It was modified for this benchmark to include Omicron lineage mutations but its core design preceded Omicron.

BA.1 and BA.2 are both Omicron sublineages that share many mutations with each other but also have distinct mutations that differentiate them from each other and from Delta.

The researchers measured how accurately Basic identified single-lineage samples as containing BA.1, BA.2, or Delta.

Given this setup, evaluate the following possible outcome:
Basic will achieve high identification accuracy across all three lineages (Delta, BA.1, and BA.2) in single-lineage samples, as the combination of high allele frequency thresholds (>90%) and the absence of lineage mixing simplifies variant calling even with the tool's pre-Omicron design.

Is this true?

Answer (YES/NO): NO